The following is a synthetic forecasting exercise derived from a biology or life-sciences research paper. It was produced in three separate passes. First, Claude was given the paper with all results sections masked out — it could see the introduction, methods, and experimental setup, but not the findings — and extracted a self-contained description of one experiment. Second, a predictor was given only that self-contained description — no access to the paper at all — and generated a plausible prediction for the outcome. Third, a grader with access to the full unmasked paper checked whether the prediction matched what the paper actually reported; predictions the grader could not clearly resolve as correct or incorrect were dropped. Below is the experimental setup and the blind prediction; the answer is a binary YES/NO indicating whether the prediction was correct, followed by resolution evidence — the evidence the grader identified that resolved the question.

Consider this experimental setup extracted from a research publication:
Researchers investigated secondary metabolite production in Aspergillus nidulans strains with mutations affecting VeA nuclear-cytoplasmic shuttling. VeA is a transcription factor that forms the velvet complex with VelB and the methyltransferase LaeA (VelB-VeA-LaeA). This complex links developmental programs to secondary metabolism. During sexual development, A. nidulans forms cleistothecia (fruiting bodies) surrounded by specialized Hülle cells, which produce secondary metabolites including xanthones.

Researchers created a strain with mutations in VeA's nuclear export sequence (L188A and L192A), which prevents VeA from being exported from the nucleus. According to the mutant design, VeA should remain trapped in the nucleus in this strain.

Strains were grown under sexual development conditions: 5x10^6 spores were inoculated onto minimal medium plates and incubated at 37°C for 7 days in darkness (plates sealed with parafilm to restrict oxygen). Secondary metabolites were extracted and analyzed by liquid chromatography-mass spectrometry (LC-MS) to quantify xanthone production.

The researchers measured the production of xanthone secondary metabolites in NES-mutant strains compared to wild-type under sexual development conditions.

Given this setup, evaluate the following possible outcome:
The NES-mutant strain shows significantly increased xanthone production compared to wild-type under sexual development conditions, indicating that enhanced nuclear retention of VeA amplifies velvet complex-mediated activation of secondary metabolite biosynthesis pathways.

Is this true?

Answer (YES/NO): NO